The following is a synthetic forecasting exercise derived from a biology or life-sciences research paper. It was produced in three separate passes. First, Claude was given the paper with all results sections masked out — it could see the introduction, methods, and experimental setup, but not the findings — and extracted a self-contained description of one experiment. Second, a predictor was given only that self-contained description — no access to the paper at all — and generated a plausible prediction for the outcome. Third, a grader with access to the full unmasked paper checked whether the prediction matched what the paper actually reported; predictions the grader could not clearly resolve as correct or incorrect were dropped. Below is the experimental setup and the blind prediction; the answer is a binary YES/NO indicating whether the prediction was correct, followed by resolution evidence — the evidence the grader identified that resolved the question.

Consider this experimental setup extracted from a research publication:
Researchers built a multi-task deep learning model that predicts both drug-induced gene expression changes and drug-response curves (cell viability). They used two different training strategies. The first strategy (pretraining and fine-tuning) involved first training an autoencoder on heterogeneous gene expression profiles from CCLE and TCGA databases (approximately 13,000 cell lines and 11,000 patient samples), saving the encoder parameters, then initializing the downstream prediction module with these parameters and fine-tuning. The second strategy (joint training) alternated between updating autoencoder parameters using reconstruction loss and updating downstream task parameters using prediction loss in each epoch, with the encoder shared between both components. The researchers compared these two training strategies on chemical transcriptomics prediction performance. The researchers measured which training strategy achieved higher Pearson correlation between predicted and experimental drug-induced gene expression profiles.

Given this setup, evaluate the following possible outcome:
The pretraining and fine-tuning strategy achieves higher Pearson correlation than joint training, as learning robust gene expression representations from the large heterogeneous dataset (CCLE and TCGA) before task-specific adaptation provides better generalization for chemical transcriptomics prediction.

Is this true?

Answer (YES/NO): NO